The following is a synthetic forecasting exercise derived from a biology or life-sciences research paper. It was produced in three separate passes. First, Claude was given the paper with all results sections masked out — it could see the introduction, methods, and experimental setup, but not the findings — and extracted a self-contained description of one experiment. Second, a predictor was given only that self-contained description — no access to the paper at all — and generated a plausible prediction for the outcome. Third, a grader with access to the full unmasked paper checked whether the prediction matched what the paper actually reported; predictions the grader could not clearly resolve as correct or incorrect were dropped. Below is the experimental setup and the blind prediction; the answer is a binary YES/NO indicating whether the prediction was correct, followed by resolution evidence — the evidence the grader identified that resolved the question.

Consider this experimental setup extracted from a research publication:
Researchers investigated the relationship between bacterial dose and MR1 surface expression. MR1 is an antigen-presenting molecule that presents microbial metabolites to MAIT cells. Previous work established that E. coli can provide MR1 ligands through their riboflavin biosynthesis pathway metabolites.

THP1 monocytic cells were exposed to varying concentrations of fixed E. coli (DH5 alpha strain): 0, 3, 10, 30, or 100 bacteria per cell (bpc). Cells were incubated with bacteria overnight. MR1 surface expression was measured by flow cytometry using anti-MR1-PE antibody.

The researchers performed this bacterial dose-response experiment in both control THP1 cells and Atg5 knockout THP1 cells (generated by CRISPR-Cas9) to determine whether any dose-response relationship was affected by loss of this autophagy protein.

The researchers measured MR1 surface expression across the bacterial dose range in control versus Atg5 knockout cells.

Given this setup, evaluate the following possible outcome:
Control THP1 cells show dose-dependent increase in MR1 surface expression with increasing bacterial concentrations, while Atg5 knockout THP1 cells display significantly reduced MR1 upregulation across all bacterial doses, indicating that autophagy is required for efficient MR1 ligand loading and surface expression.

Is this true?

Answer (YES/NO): NO